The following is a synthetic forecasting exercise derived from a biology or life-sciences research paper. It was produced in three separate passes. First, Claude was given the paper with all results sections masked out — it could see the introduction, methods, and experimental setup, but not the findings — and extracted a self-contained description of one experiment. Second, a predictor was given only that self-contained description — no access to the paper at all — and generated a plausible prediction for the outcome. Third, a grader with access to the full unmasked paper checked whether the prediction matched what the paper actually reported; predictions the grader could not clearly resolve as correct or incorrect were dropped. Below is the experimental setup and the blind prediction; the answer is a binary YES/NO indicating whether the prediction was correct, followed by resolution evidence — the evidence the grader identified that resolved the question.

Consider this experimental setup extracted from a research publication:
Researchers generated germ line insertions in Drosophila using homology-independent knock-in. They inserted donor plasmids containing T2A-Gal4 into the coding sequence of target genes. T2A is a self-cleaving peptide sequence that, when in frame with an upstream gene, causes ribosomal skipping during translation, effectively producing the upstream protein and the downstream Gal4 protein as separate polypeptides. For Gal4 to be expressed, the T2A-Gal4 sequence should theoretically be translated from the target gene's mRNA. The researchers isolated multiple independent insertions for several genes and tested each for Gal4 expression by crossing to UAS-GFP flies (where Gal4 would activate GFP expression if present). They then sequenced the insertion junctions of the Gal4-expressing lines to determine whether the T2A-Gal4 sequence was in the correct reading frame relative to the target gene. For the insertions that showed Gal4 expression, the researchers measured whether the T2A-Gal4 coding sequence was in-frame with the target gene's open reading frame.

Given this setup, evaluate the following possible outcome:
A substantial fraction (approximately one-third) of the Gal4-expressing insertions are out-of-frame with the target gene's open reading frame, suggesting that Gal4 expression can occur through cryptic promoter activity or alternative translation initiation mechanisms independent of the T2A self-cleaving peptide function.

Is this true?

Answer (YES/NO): NO